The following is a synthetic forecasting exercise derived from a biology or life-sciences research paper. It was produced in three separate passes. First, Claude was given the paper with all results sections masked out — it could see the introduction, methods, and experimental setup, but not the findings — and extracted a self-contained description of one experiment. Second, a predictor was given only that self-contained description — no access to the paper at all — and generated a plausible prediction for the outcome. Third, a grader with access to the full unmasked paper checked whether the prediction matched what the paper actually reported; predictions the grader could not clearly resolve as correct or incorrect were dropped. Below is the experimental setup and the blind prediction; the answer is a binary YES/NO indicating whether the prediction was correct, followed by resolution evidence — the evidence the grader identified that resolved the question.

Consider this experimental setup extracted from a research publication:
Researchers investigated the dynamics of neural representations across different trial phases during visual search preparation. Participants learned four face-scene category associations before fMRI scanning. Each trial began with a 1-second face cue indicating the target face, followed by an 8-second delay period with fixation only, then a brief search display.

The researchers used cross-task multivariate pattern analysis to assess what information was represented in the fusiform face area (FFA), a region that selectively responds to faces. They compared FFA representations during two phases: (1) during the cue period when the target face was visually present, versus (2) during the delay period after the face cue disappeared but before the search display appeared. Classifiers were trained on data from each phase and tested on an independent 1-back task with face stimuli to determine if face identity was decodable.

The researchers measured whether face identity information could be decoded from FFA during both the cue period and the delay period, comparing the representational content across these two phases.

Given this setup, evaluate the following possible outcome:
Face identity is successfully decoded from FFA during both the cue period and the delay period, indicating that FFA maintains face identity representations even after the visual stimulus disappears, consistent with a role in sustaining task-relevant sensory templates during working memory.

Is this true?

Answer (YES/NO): NO